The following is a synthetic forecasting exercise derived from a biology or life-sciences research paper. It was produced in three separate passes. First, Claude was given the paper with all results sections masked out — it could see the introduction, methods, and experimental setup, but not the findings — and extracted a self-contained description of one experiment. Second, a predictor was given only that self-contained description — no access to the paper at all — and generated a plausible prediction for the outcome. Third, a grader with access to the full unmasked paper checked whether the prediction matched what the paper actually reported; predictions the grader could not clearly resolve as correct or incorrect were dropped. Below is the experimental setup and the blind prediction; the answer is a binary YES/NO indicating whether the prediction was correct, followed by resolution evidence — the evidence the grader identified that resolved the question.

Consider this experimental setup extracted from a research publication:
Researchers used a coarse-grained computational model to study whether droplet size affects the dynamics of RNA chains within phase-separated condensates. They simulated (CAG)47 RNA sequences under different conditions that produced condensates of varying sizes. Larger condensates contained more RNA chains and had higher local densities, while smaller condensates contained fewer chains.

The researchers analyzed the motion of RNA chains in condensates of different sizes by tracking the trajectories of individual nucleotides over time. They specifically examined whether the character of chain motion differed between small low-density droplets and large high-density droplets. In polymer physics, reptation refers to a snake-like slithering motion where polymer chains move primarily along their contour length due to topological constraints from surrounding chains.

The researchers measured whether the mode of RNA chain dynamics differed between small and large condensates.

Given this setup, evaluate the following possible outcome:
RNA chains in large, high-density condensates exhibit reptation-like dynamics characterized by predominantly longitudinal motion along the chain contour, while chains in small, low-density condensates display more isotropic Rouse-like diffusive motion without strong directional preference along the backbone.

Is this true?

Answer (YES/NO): YES